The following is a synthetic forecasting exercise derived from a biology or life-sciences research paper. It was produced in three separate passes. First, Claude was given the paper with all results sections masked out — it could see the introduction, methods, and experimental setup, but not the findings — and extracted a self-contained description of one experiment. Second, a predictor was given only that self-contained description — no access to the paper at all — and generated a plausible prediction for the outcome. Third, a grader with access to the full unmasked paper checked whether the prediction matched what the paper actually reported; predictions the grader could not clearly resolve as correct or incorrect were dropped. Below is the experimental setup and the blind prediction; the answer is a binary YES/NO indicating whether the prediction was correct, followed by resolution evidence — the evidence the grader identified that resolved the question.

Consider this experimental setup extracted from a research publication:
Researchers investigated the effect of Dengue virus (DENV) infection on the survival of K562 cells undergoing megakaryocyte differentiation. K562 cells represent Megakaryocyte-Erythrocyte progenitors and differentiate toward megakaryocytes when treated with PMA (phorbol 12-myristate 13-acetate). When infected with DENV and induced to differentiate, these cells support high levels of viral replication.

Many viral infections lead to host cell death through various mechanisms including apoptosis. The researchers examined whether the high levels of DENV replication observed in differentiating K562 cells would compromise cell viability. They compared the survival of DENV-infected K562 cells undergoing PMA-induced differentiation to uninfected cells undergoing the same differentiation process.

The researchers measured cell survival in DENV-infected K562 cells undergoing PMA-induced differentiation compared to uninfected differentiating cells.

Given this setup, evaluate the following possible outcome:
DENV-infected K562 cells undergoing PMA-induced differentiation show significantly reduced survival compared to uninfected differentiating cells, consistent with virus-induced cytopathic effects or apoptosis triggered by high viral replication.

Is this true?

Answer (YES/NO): NO